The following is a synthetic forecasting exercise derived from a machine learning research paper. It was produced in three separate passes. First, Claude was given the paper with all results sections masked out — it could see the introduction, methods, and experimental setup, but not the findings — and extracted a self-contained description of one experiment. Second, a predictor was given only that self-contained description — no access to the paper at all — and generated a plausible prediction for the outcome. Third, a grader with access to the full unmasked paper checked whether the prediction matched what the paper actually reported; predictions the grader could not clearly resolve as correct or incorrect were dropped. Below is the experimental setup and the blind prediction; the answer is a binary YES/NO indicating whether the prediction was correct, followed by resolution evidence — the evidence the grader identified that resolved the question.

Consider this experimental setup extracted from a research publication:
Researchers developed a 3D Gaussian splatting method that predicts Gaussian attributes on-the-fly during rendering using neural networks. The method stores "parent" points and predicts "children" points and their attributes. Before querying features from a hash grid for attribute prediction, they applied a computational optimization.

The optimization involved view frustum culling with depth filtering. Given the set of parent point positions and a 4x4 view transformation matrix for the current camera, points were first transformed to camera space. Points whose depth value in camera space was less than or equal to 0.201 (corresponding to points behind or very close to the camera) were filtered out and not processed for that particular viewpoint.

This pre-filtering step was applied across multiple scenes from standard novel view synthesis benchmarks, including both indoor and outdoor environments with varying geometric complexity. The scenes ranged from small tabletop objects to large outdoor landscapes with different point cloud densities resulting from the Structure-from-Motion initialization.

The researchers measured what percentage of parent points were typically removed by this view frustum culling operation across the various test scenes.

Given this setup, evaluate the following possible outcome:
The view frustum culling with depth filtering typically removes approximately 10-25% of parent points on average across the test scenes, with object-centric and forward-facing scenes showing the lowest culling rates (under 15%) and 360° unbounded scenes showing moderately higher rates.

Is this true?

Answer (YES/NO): NO